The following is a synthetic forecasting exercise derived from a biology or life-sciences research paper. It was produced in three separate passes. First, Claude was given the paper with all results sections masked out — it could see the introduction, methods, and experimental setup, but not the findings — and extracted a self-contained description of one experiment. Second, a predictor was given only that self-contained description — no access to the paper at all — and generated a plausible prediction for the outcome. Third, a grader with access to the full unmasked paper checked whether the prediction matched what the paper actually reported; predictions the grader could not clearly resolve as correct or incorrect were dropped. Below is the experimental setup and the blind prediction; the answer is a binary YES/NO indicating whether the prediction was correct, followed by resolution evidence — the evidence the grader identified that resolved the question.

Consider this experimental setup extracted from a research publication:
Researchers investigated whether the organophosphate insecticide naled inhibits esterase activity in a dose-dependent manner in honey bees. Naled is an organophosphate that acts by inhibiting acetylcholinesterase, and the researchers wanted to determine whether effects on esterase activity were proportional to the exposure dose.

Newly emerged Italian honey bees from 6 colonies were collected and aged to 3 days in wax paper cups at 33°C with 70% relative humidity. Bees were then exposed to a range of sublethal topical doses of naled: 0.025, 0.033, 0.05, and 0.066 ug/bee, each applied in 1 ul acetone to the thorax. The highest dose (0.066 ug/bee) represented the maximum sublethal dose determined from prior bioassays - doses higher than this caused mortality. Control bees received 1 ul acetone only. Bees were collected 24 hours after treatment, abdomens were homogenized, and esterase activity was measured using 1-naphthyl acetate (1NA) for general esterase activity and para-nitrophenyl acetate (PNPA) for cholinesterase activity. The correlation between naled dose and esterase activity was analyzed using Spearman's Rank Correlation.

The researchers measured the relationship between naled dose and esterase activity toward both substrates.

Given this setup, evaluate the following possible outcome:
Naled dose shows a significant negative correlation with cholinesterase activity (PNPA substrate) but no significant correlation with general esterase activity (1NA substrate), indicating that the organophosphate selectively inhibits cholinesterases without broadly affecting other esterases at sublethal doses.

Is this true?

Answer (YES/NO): NO